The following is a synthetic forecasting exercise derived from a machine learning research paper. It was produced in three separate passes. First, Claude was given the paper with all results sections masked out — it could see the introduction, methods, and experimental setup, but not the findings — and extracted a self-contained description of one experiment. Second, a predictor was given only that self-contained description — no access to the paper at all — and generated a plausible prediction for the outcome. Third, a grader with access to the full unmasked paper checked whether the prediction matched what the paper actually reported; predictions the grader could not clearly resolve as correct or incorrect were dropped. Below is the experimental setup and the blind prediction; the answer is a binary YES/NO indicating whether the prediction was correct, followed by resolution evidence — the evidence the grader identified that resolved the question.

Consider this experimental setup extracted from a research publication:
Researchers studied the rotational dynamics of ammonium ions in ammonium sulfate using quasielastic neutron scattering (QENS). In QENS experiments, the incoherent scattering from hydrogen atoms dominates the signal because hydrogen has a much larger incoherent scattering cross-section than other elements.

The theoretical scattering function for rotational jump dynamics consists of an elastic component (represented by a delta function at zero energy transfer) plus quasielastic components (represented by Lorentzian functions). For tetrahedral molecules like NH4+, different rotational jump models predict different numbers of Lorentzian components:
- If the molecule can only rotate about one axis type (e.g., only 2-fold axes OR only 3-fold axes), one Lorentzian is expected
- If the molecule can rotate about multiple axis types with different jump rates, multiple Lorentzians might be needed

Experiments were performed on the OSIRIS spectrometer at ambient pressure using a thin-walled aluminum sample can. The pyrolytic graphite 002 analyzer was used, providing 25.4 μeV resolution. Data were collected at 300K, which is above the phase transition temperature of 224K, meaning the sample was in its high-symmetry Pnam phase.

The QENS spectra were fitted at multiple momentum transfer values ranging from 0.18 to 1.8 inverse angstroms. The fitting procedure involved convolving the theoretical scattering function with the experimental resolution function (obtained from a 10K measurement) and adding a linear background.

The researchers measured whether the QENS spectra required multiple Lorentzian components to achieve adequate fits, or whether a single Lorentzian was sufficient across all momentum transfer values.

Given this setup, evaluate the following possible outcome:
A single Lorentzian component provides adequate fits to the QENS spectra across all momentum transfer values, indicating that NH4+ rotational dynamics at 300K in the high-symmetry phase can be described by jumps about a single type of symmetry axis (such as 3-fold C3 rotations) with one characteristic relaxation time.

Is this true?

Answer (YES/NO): NO